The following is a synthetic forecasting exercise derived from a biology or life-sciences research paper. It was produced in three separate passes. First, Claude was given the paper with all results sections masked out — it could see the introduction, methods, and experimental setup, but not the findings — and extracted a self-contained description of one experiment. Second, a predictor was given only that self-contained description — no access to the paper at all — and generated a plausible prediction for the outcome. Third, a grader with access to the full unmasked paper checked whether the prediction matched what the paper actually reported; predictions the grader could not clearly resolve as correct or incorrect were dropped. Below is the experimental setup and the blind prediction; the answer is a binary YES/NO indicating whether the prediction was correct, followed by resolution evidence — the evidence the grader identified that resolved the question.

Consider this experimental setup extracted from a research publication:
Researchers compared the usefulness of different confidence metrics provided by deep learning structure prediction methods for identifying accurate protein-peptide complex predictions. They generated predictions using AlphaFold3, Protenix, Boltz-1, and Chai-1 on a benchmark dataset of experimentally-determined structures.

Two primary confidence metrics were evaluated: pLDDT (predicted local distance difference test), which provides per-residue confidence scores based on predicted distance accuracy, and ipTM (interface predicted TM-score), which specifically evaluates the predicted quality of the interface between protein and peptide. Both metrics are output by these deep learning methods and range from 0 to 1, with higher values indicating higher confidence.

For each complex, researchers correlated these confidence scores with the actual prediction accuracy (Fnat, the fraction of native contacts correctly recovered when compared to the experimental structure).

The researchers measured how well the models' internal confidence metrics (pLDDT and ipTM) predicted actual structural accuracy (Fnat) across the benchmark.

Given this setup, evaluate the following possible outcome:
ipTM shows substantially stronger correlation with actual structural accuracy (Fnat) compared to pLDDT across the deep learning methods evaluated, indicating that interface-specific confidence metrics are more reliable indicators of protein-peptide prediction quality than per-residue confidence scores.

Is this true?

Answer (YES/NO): NO